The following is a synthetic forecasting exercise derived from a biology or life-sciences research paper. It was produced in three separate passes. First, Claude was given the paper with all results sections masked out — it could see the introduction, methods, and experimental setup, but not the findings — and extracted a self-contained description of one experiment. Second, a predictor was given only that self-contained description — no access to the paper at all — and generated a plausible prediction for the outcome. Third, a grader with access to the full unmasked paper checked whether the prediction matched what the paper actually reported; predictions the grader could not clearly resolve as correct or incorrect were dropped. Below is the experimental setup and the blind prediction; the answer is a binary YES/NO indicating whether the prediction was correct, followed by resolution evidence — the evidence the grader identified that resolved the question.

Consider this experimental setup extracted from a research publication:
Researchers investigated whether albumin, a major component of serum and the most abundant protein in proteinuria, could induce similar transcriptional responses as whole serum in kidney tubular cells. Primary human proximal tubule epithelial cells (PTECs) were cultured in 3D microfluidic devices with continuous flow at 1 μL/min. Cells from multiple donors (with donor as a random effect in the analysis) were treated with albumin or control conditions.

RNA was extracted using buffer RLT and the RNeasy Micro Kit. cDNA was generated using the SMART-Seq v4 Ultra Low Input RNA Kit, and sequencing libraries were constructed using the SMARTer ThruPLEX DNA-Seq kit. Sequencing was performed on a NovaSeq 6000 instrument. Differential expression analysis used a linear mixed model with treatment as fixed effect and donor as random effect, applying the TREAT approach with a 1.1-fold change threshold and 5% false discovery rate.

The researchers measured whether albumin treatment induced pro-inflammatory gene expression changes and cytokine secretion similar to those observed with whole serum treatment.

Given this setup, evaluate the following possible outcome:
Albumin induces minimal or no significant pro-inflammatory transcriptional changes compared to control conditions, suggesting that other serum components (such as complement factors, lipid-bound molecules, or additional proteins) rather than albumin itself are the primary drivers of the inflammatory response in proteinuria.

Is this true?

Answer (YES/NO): YES